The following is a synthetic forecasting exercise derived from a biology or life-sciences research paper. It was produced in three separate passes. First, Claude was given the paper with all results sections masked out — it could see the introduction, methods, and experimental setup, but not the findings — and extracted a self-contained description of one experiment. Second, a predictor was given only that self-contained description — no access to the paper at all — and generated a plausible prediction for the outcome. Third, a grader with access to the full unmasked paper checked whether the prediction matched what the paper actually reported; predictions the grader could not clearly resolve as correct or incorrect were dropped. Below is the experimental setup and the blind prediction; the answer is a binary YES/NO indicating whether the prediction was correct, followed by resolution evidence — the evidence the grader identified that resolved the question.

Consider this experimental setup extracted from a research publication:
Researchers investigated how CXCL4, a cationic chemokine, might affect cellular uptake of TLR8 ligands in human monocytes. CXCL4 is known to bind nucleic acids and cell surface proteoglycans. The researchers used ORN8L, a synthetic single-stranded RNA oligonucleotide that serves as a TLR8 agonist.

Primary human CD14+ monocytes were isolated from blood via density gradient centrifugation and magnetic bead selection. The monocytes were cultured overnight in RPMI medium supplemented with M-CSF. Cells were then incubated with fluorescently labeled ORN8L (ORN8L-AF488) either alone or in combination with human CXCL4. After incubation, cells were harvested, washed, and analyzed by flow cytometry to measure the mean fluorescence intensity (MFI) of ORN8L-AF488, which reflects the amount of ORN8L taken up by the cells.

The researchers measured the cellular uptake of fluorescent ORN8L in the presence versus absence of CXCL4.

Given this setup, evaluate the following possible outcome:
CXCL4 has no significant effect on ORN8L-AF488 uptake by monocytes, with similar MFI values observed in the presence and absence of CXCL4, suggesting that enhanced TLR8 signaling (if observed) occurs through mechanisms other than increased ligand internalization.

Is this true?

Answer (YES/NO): NO